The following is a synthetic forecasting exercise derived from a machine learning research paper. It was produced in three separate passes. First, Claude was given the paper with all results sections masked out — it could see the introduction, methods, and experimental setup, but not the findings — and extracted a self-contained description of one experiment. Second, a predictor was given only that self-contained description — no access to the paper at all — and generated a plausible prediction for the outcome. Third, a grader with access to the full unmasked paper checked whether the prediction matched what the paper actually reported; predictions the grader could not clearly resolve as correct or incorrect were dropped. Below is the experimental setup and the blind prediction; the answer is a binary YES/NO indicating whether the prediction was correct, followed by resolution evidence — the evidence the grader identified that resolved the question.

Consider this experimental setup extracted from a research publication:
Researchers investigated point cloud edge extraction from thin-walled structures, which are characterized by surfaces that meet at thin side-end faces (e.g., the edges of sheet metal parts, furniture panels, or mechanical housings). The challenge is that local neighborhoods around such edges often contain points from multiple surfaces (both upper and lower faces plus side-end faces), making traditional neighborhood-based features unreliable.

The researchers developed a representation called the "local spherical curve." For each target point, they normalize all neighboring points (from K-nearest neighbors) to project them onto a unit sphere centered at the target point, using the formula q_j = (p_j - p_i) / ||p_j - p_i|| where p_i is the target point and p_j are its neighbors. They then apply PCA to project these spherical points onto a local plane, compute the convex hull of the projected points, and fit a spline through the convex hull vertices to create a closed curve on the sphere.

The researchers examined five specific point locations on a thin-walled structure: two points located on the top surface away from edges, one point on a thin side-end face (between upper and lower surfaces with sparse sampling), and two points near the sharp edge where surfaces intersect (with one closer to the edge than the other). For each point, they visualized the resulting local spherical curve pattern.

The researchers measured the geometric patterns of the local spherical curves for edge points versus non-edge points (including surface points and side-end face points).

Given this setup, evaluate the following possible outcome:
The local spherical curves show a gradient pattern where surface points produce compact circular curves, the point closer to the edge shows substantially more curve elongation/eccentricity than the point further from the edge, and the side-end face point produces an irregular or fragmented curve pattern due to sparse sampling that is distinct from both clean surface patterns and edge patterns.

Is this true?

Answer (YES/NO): NO